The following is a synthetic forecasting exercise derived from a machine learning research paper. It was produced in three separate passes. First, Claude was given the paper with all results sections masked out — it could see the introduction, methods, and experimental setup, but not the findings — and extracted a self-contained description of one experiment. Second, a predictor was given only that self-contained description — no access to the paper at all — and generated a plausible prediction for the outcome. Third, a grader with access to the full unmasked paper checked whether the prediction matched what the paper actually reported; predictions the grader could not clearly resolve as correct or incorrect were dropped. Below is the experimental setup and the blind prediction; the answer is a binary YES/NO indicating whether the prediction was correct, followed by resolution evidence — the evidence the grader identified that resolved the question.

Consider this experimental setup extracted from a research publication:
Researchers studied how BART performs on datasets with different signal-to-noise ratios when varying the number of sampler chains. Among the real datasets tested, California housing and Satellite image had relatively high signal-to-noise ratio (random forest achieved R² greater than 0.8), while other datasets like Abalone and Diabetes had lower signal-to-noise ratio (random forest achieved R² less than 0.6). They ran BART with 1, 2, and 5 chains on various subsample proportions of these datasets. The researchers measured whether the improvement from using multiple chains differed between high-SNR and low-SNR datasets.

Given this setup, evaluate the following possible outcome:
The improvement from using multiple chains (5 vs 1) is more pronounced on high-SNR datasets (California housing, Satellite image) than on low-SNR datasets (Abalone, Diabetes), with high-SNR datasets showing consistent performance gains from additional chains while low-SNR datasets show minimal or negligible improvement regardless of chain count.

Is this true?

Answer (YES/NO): NO